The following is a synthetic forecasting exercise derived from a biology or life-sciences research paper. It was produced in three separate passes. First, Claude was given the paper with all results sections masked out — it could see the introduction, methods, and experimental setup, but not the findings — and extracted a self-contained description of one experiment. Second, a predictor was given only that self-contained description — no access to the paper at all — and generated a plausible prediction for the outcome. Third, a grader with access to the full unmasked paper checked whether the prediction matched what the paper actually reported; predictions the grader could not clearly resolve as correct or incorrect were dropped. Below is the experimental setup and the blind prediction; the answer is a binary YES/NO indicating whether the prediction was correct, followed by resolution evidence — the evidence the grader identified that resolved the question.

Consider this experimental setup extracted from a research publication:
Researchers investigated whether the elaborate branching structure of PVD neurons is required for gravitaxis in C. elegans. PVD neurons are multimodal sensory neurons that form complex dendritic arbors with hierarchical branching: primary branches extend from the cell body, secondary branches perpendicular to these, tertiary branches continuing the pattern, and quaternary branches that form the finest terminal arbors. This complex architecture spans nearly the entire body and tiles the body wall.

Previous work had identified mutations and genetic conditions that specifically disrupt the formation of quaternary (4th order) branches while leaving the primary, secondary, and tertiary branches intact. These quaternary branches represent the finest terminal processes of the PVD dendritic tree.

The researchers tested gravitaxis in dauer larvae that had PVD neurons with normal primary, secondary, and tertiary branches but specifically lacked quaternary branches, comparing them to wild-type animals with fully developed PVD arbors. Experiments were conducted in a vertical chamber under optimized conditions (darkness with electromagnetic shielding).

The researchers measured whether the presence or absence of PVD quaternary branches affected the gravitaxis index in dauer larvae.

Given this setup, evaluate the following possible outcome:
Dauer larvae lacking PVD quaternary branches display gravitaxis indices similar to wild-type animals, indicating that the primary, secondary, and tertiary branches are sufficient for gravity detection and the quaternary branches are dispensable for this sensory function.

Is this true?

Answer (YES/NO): YES